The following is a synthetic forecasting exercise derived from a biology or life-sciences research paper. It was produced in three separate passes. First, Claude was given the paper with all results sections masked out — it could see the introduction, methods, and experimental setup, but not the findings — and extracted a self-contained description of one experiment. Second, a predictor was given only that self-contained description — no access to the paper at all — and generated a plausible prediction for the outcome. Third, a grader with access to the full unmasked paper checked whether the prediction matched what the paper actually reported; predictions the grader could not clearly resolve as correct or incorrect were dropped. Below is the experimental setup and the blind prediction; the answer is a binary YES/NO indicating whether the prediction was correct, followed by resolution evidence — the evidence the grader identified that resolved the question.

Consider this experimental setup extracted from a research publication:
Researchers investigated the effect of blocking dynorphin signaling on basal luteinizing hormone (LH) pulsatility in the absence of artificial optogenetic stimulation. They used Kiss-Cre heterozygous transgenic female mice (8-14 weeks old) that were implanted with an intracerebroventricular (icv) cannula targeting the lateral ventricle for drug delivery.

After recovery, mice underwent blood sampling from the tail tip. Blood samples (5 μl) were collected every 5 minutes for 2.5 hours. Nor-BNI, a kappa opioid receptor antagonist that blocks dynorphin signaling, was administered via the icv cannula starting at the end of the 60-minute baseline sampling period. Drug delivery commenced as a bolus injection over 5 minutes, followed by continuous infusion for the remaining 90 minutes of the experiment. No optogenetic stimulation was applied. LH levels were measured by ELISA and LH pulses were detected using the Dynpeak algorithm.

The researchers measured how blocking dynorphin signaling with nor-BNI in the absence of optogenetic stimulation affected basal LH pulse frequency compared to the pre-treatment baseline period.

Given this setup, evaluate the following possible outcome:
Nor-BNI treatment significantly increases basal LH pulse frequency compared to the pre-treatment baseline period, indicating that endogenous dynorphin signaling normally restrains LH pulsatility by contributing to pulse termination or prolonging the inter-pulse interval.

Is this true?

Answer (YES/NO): NO